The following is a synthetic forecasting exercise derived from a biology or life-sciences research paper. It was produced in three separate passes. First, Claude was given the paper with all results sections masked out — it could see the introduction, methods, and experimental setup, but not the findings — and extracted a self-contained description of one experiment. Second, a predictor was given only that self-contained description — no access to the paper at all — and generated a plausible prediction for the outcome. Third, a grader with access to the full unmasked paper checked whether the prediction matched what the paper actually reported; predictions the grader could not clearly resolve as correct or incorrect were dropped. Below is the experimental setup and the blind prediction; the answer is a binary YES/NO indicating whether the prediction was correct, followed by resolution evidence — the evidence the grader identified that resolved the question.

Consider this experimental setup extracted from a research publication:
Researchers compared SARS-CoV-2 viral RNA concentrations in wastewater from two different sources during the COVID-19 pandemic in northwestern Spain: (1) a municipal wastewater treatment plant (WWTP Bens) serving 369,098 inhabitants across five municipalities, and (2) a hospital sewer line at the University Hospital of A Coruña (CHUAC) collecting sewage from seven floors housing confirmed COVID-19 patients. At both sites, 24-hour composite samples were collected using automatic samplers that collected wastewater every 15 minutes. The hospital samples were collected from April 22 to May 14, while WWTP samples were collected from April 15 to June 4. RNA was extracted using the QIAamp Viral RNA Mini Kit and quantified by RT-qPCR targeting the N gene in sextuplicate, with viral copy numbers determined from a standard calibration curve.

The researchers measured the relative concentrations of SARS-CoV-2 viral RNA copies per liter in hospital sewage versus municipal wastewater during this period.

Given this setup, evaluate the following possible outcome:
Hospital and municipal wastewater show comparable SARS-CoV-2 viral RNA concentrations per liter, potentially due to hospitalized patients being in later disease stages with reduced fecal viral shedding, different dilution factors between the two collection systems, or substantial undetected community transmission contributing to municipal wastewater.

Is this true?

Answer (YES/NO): NO